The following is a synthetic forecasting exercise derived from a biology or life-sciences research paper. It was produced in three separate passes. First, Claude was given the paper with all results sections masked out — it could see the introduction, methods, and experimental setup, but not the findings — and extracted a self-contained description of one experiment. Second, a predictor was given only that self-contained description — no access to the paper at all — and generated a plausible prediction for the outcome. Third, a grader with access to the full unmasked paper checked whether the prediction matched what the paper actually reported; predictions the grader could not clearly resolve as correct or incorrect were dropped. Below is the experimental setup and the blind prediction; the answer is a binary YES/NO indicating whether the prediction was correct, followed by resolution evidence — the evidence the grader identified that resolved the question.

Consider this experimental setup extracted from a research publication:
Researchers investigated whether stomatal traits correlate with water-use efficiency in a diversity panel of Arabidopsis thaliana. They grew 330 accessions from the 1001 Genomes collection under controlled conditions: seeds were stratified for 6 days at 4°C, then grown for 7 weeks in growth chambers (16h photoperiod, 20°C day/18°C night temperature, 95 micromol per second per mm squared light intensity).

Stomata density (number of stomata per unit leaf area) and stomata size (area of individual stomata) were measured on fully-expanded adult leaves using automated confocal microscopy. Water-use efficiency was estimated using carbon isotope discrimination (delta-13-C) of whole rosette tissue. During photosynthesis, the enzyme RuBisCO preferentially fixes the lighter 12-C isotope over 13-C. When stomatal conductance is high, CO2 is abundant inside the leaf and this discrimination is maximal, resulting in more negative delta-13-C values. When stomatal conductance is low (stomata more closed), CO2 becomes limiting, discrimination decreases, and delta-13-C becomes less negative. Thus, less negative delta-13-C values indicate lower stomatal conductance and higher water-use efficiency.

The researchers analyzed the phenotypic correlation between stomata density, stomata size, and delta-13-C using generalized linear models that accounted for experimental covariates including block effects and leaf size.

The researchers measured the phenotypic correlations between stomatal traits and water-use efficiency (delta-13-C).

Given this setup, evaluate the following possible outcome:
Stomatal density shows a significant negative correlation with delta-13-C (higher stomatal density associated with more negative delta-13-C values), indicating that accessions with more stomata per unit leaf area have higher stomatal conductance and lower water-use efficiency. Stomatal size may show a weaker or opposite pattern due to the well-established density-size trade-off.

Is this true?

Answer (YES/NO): NO